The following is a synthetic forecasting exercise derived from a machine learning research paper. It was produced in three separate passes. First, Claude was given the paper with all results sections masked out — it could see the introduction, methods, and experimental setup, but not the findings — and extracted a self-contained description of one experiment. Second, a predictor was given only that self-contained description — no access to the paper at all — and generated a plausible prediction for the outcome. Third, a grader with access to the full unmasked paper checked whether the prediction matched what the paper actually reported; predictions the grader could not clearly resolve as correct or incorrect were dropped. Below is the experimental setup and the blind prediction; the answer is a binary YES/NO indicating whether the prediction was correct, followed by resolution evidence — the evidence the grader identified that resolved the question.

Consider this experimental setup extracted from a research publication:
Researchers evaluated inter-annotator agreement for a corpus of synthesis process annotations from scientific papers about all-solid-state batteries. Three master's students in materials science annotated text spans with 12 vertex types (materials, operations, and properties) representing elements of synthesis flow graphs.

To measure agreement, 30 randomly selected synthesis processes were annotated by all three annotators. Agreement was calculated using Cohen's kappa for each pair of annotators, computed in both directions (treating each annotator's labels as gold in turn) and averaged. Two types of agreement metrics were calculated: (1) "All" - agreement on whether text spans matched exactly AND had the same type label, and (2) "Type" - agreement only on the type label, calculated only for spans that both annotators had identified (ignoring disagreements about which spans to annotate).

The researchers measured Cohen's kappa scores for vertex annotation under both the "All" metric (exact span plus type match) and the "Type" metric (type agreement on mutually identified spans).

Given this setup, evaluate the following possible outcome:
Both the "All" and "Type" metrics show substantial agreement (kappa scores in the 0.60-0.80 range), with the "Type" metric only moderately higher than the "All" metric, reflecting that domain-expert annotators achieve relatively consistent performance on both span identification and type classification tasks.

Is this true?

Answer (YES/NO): NO